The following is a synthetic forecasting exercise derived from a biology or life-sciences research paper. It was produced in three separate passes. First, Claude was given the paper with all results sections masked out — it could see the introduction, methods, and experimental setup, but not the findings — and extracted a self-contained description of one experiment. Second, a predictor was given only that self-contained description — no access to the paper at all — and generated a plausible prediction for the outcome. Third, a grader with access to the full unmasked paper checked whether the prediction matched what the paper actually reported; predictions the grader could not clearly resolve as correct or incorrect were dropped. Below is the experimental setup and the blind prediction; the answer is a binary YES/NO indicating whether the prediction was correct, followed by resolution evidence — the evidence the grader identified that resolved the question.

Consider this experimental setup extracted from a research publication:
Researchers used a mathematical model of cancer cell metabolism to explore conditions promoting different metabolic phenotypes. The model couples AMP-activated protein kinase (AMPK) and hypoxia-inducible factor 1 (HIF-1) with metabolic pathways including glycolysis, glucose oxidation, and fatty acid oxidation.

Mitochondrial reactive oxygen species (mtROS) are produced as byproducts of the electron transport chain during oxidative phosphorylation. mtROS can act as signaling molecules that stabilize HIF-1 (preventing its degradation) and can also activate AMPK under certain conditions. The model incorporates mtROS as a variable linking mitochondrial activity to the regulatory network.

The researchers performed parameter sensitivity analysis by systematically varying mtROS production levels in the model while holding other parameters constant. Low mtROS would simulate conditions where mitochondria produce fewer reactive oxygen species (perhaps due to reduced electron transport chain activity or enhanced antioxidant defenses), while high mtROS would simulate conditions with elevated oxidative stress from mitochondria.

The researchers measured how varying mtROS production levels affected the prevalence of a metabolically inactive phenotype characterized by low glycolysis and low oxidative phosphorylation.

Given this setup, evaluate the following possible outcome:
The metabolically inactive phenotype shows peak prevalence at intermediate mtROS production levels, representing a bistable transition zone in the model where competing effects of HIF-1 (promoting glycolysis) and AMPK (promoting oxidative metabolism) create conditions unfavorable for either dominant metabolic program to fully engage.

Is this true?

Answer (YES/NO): NO